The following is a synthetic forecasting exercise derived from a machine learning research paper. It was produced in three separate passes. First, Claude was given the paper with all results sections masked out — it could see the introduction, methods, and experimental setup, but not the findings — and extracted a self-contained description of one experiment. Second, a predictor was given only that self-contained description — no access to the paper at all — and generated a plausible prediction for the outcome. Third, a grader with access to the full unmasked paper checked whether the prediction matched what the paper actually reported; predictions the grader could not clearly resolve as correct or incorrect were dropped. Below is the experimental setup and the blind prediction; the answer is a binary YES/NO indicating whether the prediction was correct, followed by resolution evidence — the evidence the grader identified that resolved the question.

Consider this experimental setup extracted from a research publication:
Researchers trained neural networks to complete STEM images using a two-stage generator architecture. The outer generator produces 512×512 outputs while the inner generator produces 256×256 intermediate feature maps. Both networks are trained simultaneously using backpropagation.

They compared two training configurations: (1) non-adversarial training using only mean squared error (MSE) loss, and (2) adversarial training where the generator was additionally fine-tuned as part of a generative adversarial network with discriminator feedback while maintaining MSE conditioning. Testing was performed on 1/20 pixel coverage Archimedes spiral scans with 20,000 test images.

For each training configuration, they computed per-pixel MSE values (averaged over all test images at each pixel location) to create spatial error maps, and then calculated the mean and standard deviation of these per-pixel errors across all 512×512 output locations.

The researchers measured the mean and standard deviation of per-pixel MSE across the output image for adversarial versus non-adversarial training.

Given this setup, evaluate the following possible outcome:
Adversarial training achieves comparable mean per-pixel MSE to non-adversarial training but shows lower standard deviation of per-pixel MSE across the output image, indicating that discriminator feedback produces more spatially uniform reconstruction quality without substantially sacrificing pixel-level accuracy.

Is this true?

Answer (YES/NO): NO